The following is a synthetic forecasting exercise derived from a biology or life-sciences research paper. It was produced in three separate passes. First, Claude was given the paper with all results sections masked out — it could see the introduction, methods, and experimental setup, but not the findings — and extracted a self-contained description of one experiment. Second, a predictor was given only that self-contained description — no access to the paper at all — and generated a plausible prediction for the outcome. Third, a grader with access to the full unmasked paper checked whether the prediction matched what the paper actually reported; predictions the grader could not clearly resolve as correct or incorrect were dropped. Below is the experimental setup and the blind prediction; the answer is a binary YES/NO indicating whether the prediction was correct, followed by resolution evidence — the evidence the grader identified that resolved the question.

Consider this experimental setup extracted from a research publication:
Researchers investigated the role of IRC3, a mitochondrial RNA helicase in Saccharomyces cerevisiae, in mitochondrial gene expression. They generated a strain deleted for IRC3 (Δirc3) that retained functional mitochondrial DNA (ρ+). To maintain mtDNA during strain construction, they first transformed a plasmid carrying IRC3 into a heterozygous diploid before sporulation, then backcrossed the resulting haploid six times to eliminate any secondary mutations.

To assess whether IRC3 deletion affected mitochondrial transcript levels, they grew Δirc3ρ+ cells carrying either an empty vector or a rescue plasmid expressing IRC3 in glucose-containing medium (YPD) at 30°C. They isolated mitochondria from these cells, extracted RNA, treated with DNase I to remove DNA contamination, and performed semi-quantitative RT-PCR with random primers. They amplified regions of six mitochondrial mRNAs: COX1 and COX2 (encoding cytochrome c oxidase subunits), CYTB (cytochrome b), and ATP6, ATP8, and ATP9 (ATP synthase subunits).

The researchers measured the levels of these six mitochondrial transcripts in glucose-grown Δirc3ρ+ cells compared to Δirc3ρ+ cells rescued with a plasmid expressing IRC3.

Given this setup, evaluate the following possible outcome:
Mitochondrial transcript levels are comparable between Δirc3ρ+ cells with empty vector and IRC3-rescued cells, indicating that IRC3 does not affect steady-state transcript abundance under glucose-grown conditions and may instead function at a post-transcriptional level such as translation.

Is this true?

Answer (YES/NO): NO